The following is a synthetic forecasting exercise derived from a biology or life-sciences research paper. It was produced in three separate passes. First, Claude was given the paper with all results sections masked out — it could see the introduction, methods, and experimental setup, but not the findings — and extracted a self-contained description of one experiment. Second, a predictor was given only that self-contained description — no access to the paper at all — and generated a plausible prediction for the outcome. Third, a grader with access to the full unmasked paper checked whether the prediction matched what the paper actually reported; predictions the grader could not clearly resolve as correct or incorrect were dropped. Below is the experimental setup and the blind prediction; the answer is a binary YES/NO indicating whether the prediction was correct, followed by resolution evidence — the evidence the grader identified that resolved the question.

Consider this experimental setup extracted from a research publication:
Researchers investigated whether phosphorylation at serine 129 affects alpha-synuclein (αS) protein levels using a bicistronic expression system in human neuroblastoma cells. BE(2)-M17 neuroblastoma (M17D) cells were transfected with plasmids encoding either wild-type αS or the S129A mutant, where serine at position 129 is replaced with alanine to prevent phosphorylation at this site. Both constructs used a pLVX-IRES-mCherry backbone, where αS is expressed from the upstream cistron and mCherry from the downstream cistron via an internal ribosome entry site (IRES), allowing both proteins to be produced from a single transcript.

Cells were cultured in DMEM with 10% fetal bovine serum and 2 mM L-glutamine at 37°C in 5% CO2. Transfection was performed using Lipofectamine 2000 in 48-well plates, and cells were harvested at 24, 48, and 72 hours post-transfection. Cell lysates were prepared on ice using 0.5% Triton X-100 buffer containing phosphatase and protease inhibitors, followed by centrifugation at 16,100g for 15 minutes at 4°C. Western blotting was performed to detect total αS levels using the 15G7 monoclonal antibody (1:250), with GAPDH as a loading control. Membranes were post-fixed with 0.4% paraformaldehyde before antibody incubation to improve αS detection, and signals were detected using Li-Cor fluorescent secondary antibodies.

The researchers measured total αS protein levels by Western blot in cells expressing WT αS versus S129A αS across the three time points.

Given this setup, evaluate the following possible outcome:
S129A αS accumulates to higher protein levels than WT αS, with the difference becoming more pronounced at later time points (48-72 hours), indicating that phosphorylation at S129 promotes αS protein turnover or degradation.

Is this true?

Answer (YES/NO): NO